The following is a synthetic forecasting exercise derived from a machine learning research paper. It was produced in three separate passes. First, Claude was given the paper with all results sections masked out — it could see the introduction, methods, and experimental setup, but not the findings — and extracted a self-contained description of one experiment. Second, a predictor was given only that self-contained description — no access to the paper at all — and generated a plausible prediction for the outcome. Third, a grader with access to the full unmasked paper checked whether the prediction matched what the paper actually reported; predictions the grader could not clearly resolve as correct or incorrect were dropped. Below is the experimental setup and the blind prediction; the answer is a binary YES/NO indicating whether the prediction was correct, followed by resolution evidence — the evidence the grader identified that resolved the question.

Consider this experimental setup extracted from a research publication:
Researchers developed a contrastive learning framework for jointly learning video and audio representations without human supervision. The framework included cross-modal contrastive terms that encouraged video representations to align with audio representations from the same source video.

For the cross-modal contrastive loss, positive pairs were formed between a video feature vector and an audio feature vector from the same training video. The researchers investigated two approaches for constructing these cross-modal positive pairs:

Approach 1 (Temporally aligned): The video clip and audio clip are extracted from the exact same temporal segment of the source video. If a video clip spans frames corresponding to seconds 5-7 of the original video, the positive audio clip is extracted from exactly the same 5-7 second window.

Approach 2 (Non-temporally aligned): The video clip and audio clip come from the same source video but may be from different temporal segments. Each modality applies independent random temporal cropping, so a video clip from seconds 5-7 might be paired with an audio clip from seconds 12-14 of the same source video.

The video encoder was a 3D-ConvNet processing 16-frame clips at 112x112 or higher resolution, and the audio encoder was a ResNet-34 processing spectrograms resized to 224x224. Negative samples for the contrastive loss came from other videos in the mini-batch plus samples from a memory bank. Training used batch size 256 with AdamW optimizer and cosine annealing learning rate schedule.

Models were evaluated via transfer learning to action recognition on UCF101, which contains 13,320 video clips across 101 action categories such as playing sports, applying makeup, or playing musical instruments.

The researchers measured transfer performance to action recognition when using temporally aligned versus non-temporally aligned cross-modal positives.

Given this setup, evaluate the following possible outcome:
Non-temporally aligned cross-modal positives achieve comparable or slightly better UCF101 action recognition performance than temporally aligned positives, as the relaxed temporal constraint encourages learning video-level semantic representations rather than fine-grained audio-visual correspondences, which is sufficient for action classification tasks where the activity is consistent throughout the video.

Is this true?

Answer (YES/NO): NO